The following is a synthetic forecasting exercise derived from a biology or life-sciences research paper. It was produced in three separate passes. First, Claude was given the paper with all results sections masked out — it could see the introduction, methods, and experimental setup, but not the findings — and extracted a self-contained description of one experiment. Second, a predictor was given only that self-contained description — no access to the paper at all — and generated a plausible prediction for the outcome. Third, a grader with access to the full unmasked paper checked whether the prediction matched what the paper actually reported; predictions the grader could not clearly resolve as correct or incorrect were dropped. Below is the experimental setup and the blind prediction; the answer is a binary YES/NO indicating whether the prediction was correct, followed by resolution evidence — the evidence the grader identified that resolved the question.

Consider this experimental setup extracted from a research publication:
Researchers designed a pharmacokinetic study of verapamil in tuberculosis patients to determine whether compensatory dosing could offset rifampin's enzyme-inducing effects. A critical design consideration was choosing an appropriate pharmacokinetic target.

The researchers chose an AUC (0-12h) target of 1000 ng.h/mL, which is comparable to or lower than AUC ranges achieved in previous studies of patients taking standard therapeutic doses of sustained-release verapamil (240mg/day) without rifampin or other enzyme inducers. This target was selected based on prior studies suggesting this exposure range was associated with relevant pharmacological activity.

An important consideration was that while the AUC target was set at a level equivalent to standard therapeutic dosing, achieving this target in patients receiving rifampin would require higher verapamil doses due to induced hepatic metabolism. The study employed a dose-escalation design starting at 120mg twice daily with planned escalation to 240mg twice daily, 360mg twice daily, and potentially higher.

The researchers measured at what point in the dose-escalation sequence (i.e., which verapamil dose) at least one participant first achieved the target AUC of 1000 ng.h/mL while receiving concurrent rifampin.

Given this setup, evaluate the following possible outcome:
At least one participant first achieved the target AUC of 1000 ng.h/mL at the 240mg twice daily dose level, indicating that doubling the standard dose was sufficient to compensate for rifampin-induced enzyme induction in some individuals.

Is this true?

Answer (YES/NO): NO